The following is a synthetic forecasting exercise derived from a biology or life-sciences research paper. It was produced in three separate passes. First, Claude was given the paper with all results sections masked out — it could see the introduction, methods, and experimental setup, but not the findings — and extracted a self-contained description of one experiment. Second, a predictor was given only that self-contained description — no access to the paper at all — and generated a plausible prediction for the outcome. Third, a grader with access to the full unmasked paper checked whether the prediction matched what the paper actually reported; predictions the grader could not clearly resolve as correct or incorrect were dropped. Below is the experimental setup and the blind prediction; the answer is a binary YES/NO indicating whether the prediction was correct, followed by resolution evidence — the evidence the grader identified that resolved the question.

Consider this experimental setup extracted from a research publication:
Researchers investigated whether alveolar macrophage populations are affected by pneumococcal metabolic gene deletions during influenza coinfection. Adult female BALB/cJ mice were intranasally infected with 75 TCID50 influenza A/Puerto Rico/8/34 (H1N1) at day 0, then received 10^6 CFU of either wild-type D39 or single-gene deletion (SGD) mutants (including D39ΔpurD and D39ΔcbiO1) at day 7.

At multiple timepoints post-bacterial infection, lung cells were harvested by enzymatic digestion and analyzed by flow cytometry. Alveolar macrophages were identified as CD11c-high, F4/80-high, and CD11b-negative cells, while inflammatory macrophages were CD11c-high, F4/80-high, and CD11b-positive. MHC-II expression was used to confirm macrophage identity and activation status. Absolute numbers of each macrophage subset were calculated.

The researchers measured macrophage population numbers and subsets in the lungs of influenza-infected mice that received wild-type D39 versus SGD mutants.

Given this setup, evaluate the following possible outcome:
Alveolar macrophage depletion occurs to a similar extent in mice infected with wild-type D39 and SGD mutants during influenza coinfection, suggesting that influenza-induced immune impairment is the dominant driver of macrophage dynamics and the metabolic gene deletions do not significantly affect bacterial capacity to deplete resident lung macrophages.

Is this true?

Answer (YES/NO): YES